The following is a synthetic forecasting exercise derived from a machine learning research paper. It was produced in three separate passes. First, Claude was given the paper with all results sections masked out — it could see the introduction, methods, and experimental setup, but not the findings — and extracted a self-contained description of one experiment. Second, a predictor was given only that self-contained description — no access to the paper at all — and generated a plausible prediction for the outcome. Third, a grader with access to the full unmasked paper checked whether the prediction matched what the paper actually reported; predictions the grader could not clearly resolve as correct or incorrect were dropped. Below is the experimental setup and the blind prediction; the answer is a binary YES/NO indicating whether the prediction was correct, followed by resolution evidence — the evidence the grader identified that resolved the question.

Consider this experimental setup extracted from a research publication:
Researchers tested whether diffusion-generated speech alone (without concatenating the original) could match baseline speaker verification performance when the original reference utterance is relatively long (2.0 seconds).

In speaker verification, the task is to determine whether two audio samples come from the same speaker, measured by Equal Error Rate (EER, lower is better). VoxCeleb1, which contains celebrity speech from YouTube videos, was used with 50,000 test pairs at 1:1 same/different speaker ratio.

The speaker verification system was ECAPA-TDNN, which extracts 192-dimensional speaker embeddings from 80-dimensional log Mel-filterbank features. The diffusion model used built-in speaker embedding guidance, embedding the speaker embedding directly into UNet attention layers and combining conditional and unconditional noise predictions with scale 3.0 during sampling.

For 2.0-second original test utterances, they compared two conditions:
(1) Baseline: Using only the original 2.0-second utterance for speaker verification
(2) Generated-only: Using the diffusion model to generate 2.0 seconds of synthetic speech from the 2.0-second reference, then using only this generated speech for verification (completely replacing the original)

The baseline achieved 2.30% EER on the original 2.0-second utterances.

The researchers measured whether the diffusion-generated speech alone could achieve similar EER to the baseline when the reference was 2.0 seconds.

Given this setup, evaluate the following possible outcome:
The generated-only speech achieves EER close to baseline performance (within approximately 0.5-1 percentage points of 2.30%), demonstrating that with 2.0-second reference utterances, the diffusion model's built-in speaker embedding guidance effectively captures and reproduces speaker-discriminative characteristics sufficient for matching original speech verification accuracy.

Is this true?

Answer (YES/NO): NO